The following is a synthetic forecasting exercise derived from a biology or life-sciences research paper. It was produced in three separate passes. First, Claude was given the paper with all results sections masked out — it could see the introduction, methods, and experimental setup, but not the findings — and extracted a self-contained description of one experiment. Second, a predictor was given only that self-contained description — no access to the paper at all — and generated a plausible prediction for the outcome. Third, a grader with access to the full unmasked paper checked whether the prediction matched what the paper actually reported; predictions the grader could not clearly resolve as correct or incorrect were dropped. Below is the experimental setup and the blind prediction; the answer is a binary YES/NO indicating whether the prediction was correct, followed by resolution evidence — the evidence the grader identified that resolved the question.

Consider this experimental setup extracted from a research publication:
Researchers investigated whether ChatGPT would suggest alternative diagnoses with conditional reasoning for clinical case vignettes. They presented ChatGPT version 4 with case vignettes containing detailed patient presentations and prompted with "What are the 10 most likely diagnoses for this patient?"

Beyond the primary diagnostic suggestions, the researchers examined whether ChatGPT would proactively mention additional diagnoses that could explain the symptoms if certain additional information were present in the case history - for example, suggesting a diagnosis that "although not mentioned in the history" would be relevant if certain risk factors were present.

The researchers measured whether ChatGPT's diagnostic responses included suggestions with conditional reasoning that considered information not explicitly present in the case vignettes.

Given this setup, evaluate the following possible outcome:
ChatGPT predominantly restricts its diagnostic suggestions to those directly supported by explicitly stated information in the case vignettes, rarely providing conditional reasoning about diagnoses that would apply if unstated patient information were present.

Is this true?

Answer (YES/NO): NO